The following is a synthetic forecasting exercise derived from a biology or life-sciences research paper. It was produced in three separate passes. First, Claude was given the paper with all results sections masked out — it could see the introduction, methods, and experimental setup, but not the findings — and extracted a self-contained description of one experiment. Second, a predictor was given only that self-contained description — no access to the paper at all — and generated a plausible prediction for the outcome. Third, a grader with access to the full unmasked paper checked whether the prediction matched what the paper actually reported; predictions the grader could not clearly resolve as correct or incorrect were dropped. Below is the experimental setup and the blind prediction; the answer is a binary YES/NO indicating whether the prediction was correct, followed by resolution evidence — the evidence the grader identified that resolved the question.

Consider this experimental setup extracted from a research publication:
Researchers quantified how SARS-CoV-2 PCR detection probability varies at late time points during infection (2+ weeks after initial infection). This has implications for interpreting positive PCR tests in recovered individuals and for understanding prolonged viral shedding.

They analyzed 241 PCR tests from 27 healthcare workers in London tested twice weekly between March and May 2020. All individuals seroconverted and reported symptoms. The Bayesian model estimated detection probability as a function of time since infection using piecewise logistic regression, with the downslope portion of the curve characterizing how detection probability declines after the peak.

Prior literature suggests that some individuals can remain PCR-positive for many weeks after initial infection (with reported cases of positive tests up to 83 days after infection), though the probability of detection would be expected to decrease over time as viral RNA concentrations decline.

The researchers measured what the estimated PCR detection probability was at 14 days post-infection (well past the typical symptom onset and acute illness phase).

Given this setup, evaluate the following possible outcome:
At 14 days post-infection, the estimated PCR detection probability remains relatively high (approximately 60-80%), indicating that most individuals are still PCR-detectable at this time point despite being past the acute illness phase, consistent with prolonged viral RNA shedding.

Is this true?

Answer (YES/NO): NO